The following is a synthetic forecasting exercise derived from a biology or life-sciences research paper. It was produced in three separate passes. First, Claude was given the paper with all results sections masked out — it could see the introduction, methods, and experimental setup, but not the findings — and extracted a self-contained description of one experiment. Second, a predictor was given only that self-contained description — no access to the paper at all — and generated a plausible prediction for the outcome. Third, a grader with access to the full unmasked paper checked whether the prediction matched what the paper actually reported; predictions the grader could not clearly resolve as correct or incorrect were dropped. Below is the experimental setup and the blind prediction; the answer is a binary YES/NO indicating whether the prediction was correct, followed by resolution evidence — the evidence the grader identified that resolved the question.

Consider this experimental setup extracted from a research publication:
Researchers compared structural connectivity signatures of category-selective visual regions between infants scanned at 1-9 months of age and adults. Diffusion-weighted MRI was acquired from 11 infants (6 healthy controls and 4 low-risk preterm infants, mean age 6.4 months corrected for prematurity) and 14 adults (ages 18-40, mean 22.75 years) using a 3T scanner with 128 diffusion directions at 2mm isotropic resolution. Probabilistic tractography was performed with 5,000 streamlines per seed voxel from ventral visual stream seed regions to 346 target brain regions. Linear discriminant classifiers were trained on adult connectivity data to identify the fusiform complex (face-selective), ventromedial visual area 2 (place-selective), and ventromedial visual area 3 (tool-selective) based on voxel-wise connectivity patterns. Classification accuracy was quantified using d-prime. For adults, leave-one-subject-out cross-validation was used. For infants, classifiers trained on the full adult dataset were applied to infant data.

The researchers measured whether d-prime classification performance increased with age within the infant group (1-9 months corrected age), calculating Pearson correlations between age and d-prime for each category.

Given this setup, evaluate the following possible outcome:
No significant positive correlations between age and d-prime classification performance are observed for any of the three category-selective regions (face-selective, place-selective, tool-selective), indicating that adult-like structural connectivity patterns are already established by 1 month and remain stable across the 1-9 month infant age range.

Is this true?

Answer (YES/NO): NO